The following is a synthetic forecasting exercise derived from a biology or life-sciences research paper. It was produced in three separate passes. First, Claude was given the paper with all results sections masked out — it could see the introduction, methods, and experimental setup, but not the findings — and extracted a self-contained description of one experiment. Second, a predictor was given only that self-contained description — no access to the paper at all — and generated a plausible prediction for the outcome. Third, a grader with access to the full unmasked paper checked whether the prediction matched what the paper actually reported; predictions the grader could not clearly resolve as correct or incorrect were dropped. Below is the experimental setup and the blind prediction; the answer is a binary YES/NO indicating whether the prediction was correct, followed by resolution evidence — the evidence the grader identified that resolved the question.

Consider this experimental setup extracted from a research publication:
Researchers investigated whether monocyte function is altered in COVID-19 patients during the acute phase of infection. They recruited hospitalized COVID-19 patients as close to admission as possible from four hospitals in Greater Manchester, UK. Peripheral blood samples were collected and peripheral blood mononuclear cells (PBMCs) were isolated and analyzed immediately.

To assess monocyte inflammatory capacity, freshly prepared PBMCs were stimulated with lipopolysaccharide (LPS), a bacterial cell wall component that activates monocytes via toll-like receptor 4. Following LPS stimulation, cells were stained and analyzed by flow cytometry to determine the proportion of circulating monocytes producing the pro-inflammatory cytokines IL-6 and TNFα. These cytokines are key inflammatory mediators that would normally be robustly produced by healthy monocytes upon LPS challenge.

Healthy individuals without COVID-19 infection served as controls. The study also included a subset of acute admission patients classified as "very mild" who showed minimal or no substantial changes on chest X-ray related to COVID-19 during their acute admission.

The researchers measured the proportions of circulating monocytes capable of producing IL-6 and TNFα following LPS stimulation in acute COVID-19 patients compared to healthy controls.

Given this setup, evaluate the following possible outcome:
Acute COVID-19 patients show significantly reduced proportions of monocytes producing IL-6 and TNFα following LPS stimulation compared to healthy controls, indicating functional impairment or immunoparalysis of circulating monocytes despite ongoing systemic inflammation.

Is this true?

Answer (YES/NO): NO